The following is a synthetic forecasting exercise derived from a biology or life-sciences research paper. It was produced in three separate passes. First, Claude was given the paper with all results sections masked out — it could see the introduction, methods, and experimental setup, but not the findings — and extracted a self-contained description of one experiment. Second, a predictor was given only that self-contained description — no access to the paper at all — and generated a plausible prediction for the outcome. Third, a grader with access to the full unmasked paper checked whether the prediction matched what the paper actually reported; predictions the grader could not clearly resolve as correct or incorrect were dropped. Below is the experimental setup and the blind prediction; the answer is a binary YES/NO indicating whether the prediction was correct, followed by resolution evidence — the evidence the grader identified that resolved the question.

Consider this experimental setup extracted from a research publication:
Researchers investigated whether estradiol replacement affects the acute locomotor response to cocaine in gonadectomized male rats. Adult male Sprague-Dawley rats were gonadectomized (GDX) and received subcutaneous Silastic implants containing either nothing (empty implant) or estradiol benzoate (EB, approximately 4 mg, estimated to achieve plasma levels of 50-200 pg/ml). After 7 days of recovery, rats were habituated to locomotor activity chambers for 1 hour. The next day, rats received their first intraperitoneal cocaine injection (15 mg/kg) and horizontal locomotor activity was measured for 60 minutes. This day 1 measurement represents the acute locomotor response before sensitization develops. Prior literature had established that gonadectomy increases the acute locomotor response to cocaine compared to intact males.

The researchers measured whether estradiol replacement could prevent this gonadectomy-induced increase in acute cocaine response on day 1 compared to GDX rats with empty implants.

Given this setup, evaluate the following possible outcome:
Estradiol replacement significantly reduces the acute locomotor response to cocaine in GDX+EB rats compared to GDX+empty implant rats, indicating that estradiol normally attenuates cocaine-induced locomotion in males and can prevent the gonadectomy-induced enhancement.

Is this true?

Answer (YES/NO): NO